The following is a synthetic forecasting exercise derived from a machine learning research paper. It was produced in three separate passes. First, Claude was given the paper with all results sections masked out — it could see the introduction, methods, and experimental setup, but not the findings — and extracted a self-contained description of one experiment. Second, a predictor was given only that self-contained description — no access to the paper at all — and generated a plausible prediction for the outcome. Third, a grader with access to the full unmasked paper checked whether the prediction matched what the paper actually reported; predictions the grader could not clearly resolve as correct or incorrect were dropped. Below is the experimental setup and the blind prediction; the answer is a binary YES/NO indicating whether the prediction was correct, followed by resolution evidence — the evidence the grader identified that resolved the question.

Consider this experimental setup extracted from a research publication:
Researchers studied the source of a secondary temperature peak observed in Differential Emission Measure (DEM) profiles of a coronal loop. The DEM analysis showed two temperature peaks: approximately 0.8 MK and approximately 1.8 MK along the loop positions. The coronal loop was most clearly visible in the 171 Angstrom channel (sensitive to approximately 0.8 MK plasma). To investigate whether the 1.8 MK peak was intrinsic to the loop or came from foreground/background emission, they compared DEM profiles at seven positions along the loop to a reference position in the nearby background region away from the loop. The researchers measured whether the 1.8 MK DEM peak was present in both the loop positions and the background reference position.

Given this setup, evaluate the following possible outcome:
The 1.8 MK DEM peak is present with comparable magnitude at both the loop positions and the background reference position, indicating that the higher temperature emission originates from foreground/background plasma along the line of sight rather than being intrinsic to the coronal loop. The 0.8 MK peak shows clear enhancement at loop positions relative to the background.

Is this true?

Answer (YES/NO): YES